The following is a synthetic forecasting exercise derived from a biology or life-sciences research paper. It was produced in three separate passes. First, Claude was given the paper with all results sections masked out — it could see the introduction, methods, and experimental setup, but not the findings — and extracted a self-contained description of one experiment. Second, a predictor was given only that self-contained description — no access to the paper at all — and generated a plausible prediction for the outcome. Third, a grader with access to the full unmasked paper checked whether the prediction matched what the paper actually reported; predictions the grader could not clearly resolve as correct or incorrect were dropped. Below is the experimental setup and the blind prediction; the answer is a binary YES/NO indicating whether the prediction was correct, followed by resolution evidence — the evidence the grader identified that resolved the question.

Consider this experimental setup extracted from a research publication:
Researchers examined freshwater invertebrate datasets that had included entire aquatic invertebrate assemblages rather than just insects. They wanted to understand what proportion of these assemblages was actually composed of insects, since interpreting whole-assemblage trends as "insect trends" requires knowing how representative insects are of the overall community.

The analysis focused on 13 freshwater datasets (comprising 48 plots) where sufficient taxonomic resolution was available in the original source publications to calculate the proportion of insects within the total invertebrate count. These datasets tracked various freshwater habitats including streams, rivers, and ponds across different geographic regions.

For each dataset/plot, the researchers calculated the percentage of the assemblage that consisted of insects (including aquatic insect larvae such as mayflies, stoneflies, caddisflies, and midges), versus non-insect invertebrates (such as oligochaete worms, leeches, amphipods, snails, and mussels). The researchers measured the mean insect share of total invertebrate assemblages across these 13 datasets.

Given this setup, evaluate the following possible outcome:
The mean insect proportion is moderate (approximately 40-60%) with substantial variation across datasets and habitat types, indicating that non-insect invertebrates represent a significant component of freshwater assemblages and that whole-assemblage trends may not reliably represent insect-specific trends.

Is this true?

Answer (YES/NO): YES